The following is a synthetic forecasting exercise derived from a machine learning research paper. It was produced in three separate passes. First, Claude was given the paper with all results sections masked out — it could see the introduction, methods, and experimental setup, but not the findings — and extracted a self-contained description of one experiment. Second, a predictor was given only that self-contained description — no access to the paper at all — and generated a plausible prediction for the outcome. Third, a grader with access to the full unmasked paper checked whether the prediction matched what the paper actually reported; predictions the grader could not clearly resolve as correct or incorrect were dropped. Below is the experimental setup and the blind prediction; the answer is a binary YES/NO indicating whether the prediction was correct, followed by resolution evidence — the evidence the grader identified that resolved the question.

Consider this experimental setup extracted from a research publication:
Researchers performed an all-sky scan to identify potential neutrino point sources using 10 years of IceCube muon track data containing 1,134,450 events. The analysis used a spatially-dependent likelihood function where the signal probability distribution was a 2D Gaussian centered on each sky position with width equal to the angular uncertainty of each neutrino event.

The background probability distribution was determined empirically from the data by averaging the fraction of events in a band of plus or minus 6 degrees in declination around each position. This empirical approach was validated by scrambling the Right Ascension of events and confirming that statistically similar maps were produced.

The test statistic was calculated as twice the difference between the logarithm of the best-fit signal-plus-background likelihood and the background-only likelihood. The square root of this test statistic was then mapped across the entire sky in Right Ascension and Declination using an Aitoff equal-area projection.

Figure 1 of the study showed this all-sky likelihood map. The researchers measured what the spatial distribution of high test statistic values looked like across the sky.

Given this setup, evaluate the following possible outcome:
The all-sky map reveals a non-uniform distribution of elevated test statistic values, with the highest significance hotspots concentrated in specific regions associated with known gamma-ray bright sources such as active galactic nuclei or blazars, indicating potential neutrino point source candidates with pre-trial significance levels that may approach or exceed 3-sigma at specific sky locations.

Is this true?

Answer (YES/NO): NO